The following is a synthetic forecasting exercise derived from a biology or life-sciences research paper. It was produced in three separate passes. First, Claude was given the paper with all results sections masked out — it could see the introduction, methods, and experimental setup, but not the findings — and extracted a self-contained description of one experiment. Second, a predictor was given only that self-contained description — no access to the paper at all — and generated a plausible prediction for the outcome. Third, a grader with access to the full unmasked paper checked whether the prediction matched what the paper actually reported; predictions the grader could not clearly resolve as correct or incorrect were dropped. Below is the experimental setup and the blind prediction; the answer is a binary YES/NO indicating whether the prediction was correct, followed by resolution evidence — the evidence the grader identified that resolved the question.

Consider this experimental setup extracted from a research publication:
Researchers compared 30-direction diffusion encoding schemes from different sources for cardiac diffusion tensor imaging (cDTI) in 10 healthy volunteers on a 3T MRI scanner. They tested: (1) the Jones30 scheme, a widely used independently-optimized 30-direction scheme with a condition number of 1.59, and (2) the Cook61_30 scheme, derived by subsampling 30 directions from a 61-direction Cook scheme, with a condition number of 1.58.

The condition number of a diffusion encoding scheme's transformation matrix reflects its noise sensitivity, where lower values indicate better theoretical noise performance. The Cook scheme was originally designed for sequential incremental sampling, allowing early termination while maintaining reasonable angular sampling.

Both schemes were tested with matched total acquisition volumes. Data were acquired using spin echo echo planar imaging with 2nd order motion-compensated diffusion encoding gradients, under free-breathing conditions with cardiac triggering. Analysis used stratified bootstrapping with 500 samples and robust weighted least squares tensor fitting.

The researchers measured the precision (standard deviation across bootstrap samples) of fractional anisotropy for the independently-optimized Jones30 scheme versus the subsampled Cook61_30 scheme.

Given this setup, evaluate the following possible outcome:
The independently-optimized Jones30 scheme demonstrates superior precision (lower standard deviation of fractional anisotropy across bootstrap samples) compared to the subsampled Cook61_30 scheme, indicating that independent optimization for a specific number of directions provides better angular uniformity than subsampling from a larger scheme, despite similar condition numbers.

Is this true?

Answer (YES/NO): NO